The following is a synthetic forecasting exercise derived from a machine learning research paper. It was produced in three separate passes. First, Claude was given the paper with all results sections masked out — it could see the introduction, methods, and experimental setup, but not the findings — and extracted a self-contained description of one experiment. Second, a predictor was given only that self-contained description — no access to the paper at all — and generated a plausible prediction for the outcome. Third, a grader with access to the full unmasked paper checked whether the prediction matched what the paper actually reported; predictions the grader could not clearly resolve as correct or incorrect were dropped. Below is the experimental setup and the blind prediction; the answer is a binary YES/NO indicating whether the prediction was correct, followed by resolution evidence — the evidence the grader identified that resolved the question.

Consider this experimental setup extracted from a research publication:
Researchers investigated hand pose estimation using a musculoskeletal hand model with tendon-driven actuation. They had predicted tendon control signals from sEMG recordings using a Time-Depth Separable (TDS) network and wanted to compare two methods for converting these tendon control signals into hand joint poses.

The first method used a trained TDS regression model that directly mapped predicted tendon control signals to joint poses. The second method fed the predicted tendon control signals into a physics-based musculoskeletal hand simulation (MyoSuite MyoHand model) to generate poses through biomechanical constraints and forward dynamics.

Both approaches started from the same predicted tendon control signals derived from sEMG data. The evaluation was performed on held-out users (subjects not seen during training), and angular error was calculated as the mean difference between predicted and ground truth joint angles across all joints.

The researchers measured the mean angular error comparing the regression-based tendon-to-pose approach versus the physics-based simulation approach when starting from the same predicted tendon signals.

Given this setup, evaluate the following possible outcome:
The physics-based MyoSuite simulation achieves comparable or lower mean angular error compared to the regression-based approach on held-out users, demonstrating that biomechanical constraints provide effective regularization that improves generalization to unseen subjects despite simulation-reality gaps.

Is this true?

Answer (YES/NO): YES